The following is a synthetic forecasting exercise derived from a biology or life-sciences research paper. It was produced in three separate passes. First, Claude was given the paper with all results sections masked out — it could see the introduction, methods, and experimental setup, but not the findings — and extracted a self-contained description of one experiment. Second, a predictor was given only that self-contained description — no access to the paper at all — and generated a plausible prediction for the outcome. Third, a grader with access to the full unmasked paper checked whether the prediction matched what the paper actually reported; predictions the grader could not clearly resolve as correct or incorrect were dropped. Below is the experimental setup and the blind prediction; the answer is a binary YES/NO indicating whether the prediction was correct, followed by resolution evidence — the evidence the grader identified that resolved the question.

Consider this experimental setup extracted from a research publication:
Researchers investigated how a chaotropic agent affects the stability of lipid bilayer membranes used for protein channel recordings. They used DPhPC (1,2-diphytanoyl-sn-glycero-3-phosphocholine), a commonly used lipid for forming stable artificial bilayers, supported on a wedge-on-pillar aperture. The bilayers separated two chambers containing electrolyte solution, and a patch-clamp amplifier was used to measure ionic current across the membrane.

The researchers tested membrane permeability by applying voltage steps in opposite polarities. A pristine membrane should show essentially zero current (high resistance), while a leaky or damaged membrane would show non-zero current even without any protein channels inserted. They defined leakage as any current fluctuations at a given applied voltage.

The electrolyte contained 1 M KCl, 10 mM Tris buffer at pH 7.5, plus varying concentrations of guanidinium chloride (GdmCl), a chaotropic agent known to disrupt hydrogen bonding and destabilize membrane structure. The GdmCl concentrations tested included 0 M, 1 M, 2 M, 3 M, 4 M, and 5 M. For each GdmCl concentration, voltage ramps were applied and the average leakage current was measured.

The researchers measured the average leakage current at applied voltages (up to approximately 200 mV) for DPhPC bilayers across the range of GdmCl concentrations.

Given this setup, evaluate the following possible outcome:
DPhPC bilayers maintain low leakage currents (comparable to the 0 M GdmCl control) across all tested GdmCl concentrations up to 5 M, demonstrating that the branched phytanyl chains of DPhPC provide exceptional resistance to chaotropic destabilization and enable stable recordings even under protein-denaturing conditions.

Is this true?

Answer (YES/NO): NO